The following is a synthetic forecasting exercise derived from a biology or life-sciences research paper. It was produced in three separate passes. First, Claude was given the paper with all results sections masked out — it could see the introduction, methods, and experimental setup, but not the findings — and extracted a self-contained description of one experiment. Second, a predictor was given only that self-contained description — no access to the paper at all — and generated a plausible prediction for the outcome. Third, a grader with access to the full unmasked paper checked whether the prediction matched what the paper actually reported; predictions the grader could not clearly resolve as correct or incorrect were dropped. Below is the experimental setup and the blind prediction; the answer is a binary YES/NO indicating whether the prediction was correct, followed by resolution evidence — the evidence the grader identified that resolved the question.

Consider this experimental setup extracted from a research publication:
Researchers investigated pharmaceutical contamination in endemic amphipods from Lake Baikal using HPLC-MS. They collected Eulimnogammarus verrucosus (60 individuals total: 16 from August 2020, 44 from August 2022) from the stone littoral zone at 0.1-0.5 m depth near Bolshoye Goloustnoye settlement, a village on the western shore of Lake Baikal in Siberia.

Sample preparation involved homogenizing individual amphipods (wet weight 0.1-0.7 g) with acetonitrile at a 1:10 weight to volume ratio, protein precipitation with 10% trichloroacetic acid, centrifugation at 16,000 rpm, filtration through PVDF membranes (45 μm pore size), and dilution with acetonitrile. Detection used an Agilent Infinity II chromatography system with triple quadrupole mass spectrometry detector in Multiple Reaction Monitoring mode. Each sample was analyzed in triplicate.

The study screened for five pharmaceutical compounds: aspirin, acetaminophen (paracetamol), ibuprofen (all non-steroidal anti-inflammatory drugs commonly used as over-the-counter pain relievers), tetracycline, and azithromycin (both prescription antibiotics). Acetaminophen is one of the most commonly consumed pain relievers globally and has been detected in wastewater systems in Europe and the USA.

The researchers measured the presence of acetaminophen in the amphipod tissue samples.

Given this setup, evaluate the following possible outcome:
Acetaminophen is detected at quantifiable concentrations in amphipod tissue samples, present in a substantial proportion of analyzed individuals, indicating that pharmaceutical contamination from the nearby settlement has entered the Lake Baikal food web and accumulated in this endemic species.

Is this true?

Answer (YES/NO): NO